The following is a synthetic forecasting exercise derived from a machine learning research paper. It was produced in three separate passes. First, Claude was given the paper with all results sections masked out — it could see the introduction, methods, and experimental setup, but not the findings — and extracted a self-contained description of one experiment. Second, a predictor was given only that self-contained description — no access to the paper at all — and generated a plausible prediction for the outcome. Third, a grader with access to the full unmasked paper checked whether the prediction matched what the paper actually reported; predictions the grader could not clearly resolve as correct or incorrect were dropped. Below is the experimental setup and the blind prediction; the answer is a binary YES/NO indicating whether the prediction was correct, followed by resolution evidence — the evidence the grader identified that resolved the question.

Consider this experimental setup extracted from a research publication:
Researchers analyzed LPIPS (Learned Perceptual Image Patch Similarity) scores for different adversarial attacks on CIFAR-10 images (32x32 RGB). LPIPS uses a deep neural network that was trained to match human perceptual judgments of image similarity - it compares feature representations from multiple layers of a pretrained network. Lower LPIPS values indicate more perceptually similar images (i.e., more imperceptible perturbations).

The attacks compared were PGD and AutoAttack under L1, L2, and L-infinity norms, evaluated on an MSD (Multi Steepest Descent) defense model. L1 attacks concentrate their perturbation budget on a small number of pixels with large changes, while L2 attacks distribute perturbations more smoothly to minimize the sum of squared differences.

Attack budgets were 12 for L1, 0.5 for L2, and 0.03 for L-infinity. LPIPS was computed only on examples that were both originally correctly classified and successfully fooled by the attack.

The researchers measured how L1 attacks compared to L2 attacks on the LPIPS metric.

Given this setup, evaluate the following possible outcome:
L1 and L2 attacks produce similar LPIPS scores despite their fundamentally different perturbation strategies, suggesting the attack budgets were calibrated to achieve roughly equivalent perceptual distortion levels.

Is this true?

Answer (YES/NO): NO